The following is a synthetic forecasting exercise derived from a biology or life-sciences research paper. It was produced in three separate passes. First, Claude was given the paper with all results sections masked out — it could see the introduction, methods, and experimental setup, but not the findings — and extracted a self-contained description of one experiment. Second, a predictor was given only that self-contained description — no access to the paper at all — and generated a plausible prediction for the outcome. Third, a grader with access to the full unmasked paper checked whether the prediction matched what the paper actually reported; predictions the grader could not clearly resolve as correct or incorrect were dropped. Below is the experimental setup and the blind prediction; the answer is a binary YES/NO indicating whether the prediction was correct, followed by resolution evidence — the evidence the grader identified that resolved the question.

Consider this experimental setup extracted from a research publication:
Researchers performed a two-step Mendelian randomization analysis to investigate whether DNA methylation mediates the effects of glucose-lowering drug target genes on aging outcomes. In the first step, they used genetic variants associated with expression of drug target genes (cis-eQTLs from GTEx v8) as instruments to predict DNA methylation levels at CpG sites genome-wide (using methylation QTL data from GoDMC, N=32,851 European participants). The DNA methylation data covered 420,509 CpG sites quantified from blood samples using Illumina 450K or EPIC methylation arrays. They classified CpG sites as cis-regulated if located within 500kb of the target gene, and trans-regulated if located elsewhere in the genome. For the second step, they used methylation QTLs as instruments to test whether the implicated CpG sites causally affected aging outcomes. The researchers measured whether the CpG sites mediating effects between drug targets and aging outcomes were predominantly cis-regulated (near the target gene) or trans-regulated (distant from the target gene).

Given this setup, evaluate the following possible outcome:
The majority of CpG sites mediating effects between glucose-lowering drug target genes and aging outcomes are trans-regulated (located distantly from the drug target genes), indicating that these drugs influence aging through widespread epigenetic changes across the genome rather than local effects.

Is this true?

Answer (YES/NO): NO